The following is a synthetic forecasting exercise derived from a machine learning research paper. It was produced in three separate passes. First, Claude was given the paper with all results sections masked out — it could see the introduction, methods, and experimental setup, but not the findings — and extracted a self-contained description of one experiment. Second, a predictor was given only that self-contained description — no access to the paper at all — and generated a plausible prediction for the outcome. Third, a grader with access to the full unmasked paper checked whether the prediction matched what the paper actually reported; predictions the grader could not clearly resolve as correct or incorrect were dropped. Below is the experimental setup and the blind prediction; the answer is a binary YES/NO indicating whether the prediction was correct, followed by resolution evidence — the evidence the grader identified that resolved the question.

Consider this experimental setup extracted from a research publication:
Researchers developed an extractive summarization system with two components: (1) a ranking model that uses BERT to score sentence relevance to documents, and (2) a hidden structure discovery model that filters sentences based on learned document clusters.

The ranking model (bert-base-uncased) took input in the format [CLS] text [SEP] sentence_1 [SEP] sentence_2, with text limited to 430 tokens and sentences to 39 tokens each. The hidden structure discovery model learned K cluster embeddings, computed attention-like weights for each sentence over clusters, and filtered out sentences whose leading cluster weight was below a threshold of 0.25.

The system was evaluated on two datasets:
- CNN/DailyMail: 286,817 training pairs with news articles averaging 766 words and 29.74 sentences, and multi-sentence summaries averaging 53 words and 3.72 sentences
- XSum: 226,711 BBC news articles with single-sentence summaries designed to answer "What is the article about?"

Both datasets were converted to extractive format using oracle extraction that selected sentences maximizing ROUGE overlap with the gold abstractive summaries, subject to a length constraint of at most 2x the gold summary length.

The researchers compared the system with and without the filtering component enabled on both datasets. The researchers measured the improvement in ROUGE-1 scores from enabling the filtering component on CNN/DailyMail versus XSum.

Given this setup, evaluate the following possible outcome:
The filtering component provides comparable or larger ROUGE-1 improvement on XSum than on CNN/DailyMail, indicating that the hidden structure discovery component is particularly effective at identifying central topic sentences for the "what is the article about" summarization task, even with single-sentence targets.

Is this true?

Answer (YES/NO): NO